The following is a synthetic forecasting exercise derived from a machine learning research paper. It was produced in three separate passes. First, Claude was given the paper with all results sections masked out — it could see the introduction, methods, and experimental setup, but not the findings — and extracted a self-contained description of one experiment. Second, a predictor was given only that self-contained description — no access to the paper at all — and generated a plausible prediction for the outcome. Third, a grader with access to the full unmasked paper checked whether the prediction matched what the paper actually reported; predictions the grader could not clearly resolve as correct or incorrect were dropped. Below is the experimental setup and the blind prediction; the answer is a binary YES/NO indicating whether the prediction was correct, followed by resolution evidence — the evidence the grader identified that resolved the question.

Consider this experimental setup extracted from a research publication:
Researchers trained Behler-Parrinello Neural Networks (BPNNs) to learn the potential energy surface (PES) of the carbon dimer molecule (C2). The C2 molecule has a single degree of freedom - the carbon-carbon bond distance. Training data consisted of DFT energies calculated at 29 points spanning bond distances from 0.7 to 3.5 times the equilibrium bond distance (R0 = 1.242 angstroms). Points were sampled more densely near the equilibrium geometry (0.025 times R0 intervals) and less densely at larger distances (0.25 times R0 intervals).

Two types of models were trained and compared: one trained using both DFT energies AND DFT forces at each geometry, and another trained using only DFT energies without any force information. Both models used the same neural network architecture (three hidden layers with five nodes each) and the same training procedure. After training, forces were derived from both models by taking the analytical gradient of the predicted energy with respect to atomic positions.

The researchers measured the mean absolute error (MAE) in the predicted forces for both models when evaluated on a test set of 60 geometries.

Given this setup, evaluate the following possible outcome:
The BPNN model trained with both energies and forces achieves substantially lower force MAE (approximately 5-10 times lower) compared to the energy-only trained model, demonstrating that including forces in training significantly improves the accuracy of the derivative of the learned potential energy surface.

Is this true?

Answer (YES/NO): NO